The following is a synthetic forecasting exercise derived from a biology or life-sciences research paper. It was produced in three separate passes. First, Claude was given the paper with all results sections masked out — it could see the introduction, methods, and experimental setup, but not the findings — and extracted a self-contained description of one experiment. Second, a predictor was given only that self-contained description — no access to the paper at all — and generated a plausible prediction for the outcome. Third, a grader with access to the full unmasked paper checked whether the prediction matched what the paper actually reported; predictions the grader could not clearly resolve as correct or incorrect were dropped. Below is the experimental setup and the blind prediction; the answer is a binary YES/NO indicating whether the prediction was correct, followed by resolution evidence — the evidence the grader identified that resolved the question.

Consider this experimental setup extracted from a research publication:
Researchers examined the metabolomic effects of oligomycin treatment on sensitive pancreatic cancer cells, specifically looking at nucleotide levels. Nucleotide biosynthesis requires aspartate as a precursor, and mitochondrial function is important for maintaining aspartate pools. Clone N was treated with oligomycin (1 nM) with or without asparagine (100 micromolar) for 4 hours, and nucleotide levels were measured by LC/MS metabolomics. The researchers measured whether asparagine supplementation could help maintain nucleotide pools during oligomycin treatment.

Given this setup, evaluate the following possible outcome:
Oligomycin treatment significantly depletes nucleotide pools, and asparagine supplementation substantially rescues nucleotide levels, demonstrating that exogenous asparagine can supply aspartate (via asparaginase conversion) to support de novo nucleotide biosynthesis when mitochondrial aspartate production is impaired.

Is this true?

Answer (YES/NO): NO